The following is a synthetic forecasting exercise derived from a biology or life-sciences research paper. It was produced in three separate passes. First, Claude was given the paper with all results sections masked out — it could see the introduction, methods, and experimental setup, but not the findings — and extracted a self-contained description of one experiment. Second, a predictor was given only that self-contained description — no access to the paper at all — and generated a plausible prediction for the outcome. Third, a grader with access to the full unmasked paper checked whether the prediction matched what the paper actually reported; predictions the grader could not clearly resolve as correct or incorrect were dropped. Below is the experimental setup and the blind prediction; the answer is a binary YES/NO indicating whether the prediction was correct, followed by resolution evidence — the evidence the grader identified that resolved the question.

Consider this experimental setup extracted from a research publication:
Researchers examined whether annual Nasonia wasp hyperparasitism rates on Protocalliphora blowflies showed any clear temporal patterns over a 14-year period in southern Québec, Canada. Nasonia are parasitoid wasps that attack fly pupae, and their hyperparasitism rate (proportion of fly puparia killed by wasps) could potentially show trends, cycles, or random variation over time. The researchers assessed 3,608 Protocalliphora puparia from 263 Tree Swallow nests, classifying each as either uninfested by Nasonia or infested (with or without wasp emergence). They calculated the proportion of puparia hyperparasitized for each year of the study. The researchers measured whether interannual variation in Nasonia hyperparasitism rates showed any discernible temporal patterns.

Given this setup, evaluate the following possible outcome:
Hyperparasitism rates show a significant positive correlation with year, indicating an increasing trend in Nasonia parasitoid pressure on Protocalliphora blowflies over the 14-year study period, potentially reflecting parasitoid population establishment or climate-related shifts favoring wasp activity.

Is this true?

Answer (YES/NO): NO